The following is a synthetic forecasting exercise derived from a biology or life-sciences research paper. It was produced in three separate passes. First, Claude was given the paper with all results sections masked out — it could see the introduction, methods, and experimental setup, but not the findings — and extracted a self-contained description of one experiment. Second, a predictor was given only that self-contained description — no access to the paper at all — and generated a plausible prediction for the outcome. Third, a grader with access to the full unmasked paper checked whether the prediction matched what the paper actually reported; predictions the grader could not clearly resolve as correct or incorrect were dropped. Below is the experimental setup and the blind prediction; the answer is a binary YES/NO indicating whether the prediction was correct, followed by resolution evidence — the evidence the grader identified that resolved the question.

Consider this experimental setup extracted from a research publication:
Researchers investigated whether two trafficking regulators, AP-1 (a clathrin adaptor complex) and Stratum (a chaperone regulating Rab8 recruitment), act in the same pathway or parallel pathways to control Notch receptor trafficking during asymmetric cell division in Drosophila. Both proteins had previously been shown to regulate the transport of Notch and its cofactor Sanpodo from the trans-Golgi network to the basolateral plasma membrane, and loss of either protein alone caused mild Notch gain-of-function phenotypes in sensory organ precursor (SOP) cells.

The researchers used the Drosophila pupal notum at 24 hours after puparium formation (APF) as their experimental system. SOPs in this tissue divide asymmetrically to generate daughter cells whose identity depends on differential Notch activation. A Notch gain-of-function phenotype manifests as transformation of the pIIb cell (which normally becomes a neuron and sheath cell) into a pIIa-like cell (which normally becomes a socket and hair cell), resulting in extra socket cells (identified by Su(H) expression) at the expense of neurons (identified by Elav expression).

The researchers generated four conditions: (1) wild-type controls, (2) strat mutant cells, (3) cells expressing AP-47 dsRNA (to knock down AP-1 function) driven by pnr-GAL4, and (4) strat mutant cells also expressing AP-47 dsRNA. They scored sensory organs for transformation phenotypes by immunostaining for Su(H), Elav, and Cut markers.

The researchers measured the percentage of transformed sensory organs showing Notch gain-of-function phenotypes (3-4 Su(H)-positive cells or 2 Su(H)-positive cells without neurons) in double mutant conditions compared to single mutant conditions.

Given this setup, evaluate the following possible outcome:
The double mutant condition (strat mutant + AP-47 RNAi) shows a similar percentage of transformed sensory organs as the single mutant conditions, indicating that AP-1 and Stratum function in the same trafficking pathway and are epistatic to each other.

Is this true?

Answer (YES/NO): NO